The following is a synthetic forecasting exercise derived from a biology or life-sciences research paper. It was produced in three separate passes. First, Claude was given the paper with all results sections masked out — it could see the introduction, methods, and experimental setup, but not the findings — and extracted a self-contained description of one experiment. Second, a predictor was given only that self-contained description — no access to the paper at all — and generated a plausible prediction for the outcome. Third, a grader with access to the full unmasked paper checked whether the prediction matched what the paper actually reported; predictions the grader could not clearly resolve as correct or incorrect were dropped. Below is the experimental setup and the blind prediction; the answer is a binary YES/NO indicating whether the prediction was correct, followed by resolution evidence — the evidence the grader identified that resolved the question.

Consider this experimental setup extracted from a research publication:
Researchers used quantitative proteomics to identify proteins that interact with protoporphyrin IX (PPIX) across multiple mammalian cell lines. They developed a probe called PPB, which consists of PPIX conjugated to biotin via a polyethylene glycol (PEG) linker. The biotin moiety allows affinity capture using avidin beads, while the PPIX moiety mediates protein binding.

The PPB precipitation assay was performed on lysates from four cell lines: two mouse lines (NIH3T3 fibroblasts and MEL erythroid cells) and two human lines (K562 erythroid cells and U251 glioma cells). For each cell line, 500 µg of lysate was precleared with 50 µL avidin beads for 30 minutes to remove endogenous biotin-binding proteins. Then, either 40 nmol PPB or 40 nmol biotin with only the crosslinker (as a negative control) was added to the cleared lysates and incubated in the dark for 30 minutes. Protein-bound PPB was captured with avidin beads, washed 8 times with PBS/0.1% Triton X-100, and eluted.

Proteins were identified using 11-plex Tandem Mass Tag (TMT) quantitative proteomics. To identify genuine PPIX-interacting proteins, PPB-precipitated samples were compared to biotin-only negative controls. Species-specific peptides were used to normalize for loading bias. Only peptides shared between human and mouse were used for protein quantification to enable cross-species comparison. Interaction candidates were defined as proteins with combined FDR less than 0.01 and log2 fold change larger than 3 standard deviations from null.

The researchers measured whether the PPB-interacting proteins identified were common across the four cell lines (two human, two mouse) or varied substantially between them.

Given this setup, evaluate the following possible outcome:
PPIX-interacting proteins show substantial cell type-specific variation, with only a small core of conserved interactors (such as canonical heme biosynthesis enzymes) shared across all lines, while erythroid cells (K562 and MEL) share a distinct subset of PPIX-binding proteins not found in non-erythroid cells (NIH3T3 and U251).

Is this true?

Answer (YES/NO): NO